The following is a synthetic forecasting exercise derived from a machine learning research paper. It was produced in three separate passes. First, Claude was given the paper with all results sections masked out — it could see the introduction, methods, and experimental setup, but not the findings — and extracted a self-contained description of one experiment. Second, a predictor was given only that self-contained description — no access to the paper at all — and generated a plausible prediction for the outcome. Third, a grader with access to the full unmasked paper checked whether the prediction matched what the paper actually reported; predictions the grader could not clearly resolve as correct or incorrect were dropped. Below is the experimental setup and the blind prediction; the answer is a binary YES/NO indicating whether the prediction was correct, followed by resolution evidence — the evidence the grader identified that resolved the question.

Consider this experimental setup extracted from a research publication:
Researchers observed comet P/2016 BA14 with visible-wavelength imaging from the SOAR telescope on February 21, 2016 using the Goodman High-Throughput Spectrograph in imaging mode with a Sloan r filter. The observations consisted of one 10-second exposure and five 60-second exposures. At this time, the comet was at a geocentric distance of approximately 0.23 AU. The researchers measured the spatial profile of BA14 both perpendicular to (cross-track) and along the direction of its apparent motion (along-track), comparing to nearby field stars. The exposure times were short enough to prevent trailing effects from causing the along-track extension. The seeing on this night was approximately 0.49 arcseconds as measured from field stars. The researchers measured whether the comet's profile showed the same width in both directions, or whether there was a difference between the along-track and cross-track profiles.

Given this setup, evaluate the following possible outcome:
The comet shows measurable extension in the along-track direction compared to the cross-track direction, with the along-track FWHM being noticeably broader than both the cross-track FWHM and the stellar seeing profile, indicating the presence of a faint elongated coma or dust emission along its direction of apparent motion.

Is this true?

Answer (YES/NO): YES